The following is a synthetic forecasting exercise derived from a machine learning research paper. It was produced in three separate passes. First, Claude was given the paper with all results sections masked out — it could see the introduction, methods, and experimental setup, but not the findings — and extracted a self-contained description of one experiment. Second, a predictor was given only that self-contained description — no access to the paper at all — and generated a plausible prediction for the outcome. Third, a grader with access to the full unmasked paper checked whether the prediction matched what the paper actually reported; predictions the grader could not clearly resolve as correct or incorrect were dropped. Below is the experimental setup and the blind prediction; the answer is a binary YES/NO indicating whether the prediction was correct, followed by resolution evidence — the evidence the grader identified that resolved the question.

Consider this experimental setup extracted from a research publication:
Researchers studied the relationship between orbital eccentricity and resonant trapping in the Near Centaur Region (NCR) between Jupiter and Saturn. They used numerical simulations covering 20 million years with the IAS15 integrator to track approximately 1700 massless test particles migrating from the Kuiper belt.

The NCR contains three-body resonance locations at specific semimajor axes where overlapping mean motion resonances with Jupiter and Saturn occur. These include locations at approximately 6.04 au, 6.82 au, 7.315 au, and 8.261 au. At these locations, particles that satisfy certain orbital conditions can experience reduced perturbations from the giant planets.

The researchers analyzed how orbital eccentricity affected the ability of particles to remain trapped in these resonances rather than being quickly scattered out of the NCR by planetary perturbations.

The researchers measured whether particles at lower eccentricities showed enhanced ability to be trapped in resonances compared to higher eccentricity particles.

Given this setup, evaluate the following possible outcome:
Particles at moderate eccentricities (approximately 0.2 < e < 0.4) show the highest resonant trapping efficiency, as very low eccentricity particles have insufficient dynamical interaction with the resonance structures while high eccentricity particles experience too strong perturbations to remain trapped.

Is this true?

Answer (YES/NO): NO